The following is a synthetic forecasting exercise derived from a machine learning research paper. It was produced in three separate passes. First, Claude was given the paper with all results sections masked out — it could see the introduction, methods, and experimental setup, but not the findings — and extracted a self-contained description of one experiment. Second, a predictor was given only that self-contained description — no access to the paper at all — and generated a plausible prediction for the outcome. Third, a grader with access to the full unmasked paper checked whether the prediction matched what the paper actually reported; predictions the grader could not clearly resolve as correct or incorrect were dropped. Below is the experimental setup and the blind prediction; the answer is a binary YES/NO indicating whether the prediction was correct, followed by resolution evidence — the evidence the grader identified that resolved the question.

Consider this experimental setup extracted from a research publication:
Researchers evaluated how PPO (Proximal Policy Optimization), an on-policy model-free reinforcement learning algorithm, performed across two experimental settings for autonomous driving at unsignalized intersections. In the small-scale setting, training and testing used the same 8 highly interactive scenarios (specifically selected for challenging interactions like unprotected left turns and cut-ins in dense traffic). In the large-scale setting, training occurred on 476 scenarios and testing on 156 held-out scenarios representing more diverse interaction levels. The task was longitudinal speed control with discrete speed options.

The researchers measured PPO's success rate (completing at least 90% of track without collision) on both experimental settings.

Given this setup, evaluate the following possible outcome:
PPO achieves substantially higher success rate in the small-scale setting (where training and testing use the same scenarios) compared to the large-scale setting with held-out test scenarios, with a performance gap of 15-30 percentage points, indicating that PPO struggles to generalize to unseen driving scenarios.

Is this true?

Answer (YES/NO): NO